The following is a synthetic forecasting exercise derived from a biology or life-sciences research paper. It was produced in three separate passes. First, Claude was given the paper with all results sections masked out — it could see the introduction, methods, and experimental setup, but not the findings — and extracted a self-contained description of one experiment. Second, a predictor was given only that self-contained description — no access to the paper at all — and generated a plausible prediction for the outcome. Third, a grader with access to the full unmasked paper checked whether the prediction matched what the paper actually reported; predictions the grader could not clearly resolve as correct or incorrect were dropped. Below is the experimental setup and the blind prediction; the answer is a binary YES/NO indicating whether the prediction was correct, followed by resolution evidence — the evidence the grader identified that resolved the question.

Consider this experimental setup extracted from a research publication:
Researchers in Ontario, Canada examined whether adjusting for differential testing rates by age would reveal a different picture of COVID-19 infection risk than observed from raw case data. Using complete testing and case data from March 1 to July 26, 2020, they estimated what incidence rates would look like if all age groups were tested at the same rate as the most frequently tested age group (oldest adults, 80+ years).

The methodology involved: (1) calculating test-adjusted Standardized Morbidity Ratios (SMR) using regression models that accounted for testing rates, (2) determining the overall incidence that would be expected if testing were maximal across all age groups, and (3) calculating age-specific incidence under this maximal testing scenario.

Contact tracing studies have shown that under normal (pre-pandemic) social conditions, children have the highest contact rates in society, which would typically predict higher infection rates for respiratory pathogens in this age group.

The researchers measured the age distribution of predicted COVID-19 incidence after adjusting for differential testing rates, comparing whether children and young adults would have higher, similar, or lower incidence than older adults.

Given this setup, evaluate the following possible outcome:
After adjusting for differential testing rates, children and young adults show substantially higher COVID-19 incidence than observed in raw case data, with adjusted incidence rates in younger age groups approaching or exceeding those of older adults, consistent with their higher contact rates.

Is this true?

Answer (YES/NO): NO